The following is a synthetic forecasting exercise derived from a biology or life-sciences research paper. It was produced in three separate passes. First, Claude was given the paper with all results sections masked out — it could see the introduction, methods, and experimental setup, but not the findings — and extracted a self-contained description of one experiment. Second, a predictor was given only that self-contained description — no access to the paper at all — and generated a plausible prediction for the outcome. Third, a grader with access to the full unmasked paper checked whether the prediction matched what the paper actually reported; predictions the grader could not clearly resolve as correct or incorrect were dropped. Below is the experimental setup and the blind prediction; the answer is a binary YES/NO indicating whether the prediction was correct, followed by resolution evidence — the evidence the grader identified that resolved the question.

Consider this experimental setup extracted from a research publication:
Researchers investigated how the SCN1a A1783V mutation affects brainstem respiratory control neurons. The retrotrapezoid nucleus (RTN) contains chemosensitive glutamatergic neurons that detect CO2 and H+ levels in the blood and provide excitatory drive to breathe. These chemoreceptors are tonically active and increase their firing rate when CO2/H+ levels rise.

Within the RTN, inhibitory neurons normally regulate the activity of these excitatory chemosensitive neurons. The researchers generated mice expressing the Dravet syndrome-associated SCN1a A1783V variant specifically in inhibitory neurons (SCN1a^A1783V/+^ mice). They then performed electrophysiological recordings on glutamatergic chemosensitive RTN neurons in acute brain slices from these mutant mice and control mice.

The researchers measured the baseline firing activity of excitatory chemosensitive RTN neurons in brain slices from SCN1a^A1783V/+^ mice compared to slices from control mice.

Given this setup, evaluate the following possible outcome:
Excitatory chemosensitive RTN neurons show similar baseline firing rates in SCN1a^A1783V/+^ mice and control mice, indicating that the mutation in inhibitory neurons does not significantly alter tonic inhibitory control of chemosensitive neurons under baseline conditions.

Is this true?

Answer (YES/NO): NO